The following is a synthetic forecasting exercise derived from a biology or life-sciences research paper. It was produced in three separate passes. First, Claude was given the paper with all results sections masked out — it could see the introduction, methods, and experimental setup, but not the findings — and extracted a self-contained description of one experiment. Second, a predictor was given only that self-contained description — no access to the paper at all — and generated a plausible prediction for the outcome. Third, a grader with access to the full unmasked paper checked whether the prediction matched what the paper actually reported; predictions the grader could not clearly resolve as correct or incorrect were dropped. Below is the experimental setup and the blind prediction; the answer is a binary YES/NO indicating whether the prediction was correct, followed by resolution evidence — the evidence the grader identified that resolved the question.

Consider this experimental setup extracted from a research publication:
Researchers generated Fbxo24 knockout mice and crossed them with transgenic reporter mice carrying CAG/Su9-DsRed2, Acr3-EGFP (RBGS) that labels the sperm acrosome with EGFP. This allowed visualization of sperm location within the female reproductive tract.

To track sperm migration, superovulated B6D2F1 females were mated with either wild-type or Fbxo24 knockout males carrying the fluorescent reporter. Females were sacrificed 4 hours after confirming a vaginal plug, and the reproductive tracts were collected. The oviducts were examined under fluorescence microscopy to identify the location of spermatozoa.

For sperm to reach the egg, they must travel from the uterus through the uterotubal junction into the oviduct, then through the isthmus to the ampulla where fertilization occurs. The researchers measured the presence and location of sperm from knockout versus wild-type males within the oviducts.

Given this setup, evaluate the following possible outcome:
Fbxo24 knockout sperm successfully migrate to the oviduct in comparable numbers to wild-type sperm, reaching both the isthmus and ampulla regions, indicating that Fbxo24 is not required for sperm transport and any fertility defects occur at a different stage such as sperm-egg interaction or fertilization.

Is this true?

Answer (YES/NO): NO